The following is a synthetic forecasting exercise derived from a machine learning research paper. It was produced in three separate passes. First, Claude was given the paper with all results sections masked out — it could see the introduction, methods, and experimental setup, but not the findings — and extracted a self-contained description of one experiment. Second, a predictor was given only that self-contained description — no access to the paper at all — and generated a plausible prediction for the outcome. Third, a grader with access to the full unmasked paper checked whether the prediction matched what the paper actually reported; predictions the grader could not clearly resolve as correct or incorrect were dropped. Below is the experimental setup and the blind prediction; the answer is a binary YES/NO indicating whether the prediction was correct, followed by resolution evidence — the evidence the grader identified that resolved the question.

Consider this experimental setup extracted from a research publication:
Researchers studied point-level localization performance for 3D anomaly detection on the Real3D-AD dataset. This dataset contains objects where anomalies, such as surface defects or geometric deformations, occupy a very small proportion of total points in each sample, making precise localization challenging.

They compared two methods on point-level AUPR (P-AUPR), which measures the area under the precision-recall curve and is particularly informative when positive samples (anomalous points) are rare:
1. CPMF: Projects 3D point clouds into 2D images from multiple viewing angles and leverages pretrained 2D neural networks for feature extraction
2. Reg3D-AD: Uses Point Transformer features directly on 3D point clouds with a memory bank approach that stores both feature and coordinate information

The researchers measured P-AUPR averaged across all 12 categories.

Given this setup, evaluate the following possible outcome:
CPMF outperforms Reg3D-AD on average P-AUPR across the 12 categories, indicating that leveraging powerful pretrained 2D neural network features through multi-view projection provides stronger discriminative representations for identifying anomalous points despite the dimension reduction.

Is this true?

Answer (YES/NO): YES